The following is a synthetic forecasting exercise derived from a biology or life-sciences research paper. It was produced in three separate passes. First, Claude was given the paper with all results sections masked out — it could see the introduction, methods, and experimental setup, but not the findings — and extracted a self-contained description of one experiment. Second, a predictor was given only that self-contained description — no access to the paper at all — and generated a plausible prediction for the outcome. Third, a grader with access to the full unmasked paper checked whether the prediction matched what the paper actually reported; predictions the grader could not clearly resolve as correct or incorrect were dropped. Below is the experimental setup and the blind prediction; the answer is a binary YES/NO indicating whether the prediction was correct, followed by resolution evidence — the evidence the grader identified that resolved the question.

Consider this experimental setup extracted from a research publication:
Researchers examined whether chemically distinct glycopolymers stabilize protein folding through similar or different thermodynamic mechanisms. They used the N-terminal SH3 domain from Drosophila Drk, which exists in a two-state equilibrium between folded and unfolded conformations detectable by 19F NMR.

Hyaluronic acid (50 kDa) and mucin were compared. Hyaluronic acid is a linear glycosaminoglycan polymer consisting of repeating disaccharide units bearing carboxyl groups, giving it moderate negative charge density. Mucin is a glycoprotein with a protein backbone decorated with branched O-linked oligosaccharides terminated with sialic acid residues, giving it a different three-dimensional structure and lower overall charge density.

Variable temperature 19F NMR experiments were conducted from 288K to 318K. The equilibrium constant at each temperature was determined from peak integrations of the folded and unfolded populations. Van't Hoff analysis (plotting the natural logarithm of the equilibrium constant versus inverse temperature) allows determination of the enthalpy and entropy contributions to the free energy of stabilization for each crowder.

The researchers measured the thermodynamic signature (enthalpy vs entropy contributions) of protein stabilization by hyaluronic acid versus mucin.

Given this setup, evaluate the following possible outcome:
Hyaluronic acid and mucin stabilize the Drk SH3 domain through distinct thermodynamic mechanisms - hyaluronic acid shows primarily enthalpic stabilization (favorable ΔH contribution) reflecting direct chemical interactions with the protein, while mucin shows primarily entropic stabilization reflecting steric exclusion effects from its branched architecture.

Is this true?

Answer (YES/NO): NO